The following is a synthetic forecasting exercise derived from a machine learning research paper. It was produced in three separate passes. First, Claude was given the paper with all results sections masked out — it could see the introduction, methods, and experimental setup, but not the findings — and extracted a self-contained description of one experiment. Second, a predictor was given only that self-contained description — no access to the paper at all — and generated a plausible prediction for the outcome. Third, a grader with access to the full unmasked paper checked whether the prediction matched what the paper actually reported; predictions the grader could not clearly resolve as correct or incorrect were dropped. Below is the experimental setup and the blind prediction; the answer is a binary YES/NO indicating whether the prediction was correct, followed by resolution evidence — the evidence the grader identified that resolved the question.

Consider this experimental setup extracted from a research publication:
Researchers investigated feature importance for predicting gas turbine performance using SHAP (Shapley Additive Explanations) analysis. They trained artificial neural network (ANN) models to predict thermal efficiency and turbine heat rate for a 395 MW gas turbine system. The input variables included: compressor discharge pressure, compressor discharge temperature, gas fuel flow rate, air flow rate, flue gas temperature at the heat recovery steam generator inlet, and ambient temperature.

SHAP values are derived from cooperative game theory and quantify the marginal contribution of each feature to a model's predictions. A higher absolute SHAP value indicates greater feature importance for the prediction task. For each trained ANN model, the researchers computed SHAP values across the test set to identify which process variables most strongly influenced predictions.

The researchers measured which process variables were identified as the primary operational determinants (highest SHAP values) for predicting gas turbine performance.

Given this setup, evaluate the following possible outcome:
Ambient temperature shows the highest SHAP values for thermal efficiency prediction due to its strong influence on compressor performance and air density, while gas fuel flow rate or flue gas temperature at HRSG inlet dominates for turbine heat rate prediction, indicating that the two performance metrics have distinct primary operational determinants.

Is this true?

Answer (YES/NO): NO